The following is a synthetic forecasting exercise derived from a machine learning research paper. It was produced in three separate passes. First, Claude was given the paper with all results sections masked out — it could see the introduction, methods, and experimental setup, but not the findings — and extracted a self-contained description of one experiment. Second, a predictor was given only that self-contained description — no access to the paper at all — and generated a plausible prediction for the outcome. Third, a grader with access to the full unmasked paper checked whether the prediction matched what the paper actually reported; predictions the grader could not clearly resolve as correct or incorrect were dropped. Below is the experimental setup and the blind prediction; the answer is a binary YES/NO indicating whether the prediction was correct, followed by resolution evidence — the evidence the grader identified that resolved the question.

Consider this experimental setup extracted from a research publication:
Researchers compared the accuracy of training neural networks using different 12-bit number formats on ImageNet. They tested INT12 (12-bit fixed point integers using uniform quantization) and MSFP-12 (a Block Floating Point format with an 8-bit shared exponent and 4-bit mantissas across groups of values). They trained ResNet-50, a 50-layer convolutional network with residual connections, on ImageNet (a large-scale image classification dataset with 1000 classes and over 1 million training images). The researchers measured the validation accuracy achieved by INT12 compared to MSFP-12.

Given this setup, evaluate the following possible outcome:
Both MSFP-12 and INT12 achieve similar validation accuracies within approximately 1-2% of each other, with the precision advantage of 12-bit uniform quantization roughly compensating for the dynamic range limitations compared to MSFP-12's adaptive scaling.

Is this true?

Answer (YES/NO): YES